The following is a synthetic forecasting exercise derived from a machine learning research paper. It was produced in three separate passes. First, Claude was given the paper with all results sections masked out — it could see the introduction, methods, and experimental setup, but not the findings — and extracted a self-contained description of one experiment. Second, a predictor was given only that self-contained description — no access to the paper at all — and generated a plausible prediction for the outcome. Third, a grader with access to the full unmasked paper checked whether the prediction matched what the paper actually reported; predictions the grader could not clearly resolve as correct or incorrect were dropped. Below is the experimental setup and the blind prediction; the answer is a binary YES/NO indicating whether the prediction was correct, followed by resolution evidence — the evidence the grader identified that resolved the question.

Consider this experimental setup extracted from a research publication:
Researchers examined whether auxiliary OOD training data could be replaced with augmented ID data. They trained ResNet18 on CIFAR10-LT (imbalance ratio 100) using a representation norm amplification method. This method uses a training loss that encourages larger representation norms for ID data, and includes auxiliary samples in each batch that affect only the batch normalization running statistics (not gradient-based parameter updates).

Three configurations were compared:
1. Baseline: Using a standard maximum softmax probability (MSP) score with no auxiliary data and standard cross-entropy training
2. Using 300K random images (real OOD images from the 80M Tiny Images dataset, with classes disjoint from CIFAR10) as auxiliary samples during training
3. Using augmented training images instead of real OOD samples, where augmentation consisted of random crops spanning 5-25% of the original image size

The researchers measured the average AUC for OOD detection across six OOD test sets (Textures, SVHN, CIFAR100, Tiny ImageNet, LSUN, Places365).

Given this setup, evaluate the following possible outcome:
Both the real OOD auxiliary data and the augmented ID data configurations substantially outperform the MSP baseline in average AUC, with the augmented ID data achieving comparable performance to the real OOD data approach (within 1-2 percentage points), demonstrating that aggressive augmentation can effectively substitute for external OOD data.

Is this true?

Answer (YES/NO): NO